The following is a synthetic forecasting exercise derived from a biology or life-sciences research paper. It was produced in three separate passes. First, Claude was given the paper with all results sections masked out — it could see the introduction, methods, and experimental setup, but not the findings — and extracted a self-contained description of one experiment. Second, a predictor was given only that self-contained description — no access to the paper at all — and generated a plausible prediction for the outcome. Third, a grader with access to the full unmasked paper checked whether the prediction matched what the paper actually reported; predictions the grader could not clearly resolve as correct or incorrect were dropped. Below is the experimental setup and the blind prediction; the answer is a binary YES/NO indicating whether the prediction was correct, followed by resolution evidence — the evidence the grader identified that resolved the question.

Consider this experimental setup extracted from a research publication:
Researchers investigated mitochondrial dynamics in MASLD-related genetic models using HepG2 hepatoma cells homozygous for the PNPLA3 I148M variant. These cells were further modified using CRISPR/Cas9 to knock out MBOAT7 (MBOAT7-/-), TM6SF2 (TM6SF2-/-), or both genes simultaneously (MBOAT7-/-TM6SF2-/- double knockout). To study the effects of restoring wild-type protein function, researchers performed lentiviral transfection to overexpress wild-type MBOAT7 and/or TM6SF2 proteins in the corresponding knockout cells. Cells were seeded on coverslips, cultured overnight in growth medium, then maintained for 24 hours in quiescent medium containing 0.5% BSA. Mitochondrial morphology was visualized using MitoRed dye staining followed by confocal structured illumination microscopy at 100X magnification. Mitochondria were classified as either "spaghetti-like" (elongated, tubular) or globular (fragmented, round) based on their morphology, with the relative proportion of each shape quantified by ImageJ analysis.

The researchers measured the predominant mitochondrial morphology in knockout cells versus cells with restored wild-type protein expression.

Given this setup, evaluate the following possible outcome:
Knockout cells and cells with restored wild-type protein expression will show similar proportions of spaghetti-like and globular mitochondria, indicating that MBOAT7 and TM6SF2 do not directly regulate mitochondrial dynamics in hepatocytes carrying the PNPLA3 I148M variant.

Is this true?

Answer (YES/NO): NO